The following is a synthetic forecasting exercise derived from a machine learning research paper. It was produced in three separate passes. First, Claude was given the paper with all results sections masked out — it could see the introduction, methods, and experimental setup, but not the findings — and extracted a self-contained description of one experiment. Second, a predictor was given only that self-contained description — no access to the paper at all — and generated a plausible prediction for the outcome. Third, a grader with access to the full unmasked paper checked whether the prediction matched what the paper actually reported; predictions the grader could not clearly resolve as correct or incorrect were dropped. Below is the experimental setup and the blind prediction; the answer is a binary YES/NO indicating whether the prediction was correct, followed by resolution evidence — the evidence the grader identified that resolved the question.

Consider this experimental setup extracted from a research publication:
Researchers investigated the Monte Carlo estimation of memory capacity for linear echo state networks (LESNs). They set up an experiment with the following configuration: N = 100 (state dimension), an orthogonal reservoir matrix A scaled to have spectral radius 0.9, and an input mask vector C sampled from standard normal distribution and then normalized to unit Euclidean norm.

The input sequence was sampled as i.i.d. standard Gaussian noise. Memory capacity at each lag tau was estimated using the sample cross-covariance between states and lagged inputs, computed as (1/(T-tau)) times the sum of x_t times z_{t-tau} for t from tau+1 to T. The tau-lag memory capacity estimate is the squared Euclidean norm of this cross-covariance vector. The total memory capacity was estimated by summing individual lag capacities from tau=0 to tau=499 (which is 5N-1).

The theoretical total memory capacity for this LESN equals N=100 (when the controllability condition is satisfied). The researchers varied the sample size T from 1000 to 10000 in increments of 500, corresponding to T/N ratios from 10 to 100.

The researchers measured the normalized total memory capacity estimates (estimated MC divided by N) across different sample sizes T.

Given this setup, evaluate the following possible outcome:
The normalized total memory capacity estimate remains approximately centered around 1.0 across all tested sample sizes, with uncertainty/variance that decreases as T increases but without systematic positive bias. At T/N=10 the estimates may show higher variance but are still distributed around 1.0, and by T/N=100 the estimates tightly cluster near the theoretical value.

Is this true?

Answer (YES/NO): NO